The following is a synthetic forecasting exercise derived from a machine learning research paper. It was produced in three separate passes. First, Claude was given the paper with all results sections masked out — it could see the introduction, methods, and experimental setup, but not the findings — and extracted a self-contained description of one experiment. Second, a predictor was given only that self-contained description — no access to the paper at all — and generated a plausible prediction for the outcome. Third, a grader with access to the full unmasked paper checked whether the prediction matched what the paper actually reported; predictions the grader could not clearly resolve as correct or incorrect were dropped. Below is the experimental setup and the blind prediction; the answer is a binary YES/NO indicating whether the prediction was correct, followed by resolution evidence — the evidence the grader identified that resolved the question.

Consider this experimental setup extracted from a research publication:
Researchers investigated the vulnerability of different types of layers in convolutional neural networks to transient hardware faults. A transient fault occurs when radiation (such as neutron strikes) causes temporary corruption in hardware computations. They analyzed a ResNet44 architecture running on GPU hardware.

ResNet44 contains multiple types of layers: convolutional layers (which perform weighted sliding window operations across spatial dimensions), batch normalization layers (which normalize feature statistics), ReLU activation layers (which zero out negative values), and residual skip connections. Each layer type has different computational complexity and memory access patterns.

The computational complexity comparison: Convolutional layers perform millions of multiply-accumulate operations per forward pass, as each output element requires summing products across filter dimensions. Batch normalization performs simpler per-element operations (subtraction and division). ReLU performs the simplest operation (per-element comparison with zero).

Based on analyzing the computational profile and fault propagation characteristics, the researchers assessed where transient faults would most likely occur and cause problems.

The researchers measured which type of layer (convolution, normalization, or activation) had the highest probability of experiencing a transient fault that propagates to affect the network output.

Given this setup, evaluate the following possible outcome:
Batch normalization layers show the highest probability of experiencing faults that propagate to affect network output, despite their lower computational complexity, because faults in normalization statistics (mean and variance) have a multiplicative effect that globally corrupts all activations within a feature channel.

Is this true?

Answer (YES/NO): NO